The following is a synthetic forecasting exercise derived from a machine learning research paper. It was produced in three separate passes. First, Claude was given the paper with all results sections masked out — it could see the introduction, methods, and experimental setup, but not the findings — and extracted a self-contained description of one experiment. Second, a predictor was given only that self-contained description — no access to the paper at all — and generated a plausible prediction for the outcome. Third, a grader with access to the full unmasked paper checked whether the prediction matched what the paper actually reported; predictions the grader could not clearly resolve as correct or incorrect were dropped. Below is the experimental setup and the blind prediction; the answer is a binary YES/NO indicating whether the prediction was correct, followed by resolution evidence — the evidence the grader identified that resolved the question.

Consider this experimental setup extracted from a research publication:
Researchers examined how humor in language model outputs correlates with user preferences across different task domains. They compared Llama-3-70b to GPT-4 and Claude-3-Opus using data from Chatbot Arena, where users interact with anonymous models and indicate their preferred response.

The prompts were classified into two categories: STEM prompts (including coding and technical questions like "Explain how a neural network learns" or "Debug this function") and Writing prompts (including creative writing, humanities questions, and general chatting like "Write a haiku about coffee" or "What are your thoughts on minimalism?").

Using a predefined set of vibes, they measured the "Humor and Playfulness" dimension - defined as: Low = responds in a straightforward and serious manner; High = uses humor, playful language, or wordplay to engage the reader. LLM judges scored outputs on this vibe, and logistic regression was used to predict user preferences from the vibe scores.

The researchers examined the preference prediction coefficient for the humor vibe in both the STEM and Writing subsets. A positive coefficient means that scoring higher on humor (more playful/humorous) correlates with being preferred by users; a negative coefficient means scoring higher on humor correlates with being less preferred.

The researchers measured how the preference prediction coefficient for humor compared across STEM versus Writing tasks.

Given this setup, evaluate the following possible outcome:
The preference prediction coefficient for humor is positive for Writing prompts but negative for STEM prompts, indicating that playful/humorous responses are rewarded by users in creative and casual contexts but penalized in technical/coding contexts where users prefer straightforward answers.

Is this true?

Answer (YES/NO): YES